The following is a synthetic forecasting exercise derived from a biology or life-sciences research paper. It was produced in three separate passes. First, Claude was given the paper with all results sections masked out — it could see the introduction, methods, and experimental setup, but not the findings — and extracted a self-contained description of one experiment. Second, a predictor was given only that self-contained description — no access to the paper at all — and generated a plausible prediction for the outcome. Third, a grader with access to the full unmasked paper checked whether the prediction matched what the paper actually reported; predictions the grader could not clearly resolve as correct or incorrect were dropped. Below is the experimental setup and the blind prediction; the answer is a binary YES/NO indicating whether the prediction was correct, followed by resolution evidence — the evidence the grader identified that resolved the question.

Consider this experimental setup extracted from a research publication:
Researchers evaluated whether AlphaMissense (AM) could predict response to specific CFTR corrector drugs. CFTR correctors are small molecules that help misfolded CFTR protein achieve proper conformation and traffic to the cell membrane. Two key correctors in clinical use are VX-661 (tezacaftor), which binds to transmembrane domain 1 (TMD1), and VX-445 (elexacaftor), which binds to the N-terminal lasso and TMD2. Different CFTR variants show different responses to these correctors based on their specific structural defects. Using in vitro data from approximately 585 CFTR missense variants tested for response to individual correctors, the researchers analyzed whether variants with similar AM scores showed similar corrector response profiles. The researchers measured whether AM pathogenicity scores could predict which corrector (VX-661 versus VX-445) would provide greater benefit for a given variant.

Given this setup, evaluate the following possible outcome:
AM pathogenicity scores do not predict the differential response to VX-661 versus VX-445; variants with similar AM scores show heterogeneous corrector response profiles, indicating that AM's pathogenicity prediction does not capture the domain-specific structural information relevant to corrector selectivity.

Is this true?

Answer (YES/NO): YES